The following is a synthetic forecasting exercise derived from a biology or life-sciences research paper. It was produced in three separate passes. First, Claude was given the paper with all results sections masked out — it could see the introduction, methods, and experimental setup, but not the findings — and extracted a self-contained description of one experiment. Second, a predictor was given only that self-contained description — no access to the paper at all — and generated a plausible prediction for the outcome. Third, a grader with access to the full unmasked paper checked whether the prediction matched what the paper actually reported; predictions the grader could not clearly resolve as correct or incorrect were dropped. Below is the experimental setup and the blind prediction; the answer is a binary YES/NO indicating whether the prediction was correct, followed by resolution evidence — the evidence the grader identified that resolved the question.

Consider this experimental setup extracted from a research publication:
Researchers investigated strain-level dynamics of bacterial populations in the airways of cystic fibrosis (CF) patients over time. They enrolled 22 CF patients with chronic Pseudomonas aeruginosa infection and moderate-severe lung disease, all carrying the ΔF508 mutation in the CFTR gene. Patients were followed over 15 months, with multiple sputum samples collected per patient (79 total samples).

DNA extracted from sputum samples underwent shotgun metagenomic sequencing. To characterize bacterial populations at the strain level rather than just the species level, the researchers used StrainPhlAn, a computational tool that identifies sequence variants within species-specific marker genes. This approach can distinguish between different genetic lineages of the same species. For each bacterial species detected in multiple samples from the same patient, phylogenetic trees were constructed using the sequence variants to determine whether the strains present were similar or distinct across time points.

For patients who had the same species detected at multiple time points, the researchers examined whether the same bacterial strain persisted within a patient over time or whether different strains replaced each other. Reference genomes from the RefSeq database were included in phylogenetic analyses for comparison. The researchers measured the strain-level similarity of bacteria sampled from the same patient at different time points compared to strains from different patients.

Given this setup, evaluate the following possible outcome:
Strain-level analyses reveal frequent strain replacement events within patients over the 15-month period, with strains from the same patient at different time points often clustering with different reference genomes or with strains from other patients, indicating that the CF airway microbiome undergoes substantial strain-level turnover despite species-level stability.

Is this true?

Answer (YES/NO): NO